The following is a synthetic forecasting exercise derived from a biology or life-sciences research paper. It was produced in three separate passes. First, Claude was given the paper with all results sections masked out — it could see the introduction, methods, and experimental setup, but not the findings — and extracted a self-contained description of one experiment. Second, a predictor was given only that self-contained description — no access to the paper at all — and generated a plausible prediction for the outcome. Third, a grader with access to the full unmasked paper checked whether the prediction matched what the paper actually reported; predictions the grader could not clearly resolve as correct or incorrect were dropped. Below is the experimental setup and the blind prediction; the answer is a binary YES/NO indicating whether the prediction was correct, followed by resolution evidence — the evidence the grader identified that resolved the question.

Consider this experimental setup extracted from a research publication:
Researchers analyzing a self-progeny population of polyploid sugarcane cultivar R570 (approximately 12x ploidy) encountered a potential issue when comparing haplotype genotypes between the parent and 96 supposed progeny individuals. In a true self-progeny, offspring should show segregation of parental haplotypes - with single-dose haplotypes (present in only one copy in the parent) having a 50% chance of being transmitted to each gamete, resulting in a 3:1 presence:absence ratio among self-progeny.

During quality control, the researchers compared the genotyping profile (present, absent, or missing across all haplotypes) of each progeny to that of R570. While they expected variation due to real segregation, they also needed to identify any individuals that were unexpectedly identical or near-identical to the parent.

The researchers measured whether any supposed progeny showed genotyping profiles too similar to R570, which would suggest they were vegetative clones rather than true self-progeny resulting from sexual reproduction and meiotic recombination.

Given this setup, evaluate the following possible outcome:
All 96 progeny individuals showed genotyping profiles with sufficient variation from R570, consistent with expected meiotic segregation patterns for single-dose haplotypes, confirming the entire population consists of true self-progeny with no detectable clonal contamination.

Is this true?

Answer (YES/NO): NO